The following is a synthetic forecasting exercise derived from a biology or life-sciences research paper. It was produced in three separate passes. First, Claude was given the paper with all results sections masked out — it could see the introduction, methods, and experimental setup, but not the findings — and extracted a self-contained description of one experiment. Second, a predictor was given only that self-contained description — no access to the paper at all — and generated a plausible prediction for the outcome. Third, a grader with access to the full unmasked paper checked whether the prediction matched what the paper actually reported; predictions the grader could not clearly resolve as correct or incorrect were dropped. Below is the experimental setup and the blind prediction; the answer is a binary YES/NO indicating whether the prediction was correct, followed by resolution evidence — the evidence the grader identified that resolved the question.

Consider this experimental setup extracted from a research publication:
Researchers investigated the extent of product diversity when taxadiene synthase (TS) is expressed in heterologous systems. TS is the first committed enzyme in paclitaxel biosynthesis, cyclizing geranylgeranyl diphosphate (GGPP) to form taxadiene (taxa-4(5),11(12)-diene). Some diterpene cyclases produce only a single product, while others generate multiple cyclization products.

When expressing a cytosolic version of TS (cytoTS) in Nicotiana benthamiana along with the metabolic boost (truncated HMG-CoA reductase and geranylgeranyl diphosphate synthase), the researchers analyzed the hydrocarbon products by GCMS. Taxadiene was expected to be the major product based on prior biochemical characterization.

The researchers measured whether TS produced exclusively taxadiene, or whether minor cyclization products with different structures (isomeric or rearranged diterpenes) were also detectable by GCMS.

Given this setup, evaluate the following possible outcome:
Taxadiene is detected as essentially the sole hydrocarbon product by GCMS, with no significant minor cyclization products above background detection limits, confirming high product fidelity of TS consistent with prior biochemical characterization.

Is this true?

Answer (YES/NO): NO